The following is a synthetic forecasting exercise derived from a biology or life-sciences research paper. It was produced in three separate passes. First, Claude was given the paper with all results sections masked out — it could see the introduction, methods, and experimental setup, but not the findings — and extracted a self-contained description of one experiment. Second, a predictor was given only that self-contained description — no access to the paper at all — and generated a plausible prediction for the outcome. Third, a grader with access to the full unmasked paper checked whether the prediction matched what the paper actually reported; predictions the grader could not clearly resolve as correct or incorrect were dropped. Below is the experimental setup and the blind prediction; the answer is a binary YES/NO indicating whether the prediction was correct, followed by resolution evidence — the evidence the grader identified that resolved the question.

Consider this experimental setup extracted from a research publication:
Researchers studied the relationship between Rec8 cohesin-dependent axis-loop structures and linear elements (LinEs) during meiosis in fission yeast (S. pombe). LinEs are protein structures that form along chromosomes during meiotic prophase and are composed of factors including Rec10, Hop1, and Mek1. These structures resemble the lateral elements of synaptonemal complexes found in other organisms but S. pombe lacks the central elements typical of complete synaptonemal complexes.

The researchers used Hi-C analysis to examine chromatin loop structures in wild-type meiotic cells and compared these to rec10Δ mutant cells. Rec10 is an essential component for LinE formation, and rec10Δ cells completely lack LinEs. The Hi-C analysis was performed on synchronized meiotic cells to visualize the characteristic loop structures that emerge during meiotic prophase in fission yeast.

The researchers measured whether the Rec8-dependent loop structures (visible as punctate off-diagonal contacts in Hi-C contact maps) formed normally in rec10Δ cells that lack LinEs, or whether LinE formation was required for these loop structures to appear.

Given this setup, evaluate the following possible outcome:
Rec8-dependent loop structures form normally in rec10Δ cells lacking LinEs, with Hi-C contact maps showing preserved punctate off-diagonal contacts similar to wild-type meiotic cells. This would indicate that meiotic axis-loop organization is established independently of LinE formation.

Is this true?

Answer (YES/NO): YES